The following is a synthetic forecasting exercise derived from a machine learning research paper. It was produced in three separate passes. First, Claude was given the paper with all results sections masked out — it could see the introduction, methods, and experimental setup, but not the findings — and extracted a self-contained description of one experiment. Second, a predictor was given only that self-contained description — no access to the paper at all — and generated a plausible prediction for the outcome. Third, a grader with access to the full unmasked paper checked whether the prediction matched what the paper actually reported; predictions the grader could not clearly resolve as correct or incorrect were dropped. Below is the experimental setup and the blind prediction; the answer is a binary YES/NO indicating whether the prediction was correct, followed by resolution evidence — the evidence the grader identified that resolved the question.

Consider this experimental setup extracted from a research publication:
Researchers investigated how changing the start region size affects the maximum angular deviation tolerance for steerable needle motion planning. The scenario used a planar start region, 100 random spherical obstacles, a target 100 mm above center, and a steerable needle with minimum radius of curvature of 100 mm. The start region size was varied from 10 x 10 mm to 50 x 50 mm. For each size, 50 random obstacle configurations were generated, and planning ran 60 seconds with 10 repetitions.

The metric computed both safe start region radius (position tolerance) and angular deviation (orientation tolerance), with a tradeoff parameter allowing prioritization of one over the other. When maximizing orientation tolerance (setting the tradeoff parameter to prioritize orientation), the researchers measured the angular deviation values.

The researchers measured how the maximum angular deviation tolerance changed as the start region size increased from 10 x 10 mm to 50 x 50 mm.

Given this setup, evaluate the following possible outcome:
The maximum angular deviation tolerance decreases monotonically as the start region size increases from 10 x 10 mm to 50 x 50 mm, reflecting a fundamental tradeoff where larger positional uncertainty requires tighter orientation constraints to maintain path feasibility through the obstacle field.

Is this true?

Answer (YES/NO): NO